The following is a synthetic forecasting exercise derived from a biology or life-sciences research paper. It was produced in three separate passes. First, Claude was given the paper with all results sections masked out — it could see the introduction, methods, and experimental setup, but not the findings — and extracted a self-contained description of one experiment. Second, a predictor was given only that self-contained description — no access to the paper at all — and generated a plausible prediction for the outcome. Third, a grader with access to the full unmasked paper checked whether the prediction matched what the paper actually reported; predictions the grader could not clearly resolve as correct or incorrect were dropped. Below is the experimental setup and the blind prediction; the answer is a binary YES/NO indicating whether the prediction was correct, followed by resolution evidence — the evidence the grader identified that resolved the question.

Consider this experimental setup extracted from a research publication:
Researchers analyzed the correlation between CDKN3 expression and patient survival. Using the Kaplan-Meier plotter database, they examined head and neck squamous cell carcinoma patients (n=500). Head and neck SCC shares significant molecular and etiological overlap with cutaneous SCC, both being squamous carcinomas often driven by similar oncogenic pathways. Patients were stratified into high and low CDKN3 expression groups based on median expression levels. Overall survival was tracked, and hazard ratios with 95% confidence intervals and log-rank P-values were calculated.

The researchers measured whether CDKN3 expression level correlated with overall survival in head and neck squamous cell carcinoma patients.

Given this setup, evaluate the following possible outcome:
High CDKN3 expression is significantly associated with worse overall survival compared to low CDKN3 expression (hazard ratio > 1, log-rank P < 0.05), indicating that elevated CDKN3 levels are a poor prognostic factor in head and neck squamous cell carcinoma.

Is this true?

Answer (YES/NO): NO